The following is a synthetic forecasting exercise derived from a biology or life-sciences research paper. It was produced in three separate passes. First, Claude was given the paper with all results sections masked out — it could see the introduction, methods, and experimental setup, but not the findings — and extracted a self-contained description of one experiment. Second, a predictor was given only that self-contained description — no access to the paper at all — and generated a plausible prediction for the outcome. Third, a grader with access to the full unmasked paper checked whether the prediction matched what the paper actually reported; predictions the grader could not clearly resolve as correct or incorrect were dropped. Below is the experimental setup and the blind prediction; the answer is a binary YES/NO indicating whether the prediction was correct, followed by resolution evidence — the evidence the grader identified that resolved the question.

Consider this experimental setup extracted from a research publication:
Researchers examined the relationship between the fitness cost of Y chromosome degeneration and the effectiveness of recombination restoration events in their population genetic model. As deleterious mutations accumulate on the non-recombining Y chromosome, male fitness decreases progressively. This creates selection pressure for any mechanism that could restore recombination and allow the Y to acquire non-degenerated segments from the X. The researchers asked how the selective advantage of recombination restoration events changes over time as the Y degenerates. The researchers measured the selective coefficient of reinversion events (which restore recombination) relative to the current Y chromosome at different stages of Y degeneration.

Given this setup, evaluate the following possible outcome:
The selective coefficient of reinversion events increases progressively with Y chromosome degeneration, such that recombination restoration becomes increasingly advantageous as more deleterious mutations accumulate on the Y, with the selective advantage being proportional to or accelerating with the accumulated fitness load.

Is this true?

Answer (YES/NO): YES